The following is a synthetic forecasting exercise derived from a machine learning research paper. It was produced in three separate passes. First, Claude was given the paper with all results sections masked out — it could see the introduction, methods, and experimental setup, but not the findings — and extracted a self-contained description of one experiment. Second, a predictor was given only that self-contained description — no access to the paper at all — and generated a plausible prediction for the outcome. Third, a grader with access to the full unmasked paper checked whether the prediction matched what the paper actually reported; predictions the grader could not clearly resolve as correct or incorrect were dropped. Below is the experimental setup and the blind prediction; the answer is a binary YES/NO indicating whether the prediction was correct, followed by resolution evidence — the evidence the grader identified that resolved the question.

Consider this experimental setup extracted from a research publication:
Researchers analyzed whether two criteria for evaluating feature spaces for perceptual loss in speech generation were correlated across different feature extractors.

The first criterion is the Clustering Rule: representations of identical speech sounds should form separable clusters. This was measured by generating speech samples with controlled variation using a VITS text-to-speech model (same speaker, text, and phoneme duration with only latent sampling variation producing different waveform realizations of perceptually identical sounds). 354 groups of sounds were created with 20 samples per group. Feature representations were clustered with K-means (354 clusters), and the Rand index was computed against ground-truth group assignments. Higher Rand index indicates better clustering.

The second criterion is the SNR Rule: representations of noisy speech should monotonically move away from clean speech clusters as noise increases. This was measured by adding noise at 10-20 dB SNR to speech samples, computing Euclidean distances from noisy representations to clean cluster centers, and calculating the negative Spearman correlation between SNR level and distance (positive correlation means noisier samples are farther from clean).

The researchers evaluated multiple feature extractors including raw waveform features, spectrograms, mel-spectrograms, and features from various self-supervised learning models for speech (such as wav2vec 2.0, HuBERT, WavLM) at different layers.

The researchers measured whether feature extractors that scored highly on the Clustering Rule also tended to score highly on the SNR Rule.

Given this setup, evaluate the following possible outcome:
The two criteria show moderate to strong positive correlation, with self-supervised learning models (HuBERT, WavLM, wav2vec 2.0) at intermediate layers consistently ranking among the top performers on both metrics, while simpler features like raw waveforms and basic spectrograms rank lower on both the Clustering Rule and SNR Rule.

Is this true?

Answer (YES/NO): NO